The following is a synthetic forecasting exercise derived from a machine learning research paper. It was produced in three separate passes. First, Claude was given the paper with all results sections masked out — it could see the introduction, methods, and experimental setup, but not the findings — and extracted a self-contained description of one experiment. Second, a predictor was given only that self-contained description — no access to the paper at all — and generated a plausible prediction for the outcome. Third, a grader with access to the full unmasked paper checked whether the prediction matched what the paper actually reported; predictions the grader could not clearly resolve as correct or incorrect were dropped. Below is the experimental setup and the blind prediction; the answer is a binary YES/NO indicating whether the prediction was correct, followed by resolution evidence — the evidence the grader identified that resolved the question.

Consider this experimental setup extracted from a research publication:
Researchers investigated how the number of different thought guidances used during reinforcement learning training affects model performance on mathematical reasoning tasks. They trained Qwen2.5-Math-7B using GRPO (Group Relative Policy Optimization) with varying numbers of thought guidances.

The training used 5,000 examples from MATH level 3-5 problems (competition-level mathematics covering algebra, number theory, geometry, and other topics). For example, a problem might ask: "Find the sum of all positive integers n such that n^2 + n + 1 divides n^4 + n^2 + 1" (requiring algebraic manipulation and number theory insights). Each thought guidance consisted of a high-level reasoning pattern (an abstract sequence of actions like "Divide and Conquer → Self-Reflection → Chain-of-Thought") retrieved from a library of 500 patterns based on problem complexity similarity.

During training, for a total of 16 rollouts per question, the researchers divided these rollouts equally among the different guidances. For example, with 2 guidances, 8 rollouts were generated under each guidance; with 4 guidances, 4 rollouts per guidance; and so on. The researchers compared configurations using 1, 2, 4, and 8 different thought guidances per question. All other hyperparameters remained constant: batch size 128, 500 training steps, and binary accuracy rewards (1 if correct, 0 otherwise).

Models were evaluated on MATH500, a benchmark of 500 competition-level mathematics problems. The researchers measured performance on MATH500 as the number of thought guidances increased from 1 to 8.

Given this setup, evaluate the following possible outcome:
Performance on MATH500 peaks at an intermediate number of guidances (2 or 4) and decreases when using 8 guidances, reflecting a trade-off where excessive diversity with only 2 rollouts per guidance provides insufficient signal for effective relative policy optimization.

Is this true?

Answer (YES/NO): YES